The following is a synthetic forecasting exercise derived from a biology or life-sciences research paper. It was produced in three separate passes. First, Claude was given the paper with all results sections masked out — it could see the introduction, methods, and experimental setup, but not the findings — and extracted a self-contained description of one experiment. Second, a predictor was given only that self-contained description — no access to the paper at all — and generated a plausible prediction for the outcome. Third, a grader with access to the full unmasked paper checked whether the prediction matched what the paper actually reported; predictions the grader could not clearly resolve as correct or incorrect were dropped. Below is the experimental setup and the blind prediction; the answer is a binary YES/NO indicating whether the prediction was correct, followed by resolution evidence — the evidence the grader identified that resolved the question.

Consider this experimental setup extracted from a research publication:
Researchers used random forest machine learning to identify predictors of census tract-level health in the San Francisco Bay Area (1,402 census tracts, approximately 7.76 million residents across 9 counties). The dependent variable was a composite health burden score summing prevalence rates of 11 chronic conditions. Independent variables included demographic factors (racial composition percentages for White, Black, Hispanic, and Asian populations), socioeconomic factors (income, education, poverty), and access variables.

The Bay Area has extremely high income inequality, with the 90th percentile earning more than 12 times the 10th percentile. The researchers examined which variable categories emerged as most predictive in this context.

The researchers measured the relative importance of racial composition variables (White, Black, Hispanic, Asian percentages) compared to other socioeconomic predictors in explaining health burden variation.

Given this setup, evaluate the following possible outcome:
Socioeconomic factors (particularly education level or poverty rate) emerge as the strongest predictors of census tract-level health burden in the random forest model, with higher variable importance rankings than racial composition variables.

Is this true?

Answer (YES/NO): NO